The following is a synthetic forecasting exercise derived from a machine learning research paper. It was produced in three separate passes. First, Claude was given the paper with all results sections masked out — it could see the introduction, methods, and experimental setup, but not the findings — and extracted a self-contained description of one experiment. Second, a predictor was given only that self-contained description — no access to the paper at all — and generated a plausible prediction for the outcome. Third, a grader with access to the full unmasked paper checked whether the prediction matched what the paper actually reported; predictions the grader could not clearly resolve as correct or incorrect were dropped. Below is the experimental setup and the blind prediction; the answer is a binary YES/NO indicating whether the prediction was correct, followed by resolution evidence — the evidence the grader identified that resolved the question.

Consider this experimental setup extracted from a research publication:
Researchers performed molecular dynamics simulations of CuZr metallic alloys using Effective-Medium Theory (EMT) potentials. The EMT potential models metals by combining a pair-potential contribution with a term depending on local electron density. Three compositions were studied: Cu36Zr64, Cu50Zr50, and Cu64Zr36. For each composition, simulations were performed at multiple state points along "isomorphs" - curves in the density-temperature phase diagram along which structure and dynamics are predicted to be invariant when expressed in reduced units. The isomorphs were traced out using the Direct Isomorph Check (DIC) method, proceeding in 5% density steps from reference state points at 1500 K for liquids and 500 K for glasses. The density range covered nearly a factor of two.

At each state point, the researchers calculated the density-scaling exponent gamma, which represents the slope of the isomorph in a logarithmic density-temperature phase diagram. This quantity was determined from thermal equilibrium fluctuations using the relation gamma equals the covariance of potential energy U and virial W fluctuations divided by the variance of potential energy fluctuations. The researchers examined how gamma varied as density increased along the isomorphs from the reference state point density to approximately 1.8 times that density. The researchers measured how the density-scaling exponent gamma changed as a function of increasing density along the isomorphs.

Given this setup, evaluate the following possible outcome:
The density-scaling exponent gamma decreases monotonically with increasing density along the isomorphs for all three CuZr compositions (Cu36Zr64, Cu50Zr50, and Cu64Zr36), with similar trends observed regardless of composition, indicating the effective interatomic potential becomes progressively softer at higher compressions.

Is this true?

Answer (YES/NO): YES